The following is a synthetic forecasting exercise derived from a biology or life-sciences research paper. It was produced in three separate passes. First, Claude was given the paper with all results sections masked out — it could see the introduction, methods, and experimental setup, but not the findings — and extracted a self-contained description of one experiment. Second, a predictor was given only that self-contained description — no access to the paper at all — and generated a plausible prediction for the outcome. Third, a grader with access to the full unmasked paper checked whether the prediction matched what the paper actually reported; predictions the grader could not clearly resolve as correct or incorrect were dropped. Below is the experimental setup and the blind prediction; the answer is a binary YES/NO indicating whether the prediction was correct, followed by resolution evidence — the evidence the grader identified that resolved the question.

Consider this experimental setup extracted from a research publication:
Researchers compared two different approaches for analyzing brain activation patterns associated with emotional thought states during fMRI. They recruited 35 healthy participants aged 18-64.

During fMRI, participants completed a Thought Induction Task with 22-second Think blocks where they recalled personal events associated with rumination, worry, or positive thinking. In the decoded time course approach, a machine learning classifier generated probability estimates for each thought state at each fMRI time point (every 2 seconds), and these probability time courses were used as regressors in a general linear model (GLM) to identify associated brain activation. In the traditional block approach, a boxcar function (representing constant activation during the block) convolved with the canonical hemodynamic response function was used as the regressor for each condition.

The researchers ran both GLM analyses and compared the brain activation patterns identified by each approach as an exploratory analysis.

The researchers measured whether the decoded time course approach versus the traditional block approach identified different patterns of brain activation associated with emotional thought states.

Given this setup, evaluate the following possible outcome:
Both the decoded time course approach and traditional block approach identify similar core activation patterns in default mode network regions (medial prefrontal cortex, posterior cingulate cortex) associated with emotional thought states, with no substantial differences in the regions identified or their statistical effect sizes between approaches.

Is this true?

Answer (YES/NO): NO